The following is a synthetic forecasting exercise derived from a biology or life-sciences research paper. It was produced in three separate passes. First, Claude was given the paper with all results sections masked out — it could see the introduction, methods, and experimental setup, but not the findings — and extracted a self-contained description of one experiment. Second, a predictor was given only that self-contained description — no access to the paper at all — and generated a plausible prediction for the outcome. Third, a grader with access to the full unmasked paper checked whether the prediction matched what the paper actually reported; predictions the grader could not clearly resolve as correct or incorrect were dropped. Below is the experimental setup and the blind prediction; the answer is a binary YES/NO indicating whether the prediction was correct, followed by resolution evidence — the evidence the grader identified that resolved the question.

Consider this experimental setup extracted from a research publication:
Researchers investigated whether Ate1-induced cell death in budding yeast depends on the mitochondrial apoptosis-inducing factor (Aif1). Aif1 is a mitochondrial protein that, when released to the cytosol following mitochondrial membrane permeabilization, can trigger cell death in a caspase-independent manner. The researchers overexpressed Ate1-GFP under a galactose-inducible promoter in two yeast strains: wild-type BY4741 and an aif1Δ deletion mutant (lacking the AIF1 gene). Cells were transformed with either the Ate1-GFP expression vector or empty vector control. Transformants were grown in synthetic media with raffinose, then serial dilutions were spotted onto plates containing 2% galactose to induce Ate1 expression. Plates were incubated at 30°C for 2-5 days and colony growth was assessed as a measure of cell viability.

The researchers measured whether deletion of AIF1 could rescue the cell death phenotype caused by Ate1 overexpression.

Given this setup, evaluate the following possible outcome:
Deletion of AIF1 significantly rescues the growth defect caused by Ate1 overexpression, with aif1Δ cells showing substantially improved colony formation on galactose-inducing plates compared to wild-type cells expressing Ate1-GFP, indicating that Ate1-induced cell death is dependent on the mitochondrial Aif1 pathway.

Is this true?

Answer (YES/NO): NO